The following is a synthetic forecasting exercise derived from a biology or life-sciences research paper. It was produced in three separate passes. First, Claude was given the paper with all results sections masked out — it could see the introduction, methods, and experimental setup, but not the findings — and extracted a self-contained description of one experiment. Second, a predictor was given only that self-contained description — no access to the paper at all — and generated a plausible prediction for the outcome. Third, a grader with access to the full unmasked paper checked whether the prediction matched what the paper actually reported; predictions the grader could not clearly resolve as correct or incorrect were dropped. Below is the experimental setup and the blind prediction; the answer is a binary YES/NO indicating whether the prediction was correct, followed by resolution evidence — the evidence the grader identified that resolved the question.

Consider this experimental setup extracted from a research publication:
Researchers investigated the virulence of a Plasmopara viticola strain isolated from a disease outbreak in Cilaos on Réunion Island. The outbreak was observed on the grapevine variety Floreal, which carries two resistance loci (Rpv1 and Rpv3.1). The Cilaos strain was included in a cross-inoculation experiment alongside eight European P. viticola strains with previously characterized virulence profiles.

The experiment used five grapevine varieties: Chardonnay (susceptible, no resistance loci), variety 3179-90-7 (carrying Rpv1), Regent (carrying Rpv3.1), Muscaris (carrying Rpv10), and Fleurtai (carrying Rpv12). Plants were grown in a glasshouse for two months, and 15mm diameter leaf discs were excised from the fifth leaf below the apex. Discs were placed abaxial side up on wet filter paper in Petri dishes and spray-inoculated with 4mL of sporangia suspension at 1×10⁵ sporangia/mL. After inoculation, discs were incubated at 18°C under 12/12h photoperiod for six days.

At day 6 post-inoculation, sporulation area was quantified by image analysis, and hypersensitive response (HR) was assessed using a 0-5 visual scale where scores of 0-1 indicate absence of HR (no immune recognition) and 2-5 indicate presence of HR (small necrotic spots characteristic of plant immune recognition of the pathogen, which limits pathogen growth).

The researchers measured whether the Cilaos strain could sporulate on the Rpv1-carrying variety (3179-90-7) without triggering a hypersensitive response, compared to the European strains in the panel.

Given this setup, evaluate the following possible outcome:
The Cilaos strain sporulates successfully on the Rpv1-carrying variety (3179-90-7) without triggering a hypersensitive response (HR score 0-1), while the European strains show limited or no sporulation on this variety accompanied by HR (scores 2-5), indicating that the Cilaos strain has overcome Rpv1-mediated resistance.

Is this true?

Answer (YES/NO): YES